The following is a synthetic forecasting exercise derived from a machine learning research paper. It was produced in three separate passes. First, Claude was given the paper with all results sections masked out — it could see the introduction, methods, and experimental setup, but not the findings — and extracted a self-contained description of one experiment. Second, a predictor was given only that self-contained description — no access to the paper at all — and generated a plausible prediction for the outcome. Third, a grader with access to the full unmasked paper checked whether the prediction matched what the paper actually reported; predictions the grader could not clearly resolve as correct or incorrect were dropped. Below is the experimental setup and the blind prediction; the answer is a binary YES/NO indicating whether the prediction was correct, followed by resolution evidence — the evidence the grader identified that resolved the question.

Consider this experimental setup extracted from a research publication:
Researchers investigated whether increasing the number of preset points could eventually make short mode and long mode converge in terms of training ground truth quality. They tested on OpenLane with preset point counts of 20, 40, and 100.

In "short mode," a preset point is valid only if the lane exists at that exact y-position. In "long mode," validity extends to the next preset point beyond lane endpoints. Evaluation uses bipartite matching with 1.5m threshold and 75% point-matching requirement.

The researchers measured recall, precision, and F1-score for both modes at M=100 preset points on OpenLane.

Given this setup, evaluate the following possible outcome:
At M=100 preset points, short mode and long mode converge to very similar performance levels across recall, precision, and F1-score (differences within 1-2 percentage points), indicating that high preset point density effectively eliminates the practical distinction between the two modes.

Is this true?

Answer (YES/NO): NO